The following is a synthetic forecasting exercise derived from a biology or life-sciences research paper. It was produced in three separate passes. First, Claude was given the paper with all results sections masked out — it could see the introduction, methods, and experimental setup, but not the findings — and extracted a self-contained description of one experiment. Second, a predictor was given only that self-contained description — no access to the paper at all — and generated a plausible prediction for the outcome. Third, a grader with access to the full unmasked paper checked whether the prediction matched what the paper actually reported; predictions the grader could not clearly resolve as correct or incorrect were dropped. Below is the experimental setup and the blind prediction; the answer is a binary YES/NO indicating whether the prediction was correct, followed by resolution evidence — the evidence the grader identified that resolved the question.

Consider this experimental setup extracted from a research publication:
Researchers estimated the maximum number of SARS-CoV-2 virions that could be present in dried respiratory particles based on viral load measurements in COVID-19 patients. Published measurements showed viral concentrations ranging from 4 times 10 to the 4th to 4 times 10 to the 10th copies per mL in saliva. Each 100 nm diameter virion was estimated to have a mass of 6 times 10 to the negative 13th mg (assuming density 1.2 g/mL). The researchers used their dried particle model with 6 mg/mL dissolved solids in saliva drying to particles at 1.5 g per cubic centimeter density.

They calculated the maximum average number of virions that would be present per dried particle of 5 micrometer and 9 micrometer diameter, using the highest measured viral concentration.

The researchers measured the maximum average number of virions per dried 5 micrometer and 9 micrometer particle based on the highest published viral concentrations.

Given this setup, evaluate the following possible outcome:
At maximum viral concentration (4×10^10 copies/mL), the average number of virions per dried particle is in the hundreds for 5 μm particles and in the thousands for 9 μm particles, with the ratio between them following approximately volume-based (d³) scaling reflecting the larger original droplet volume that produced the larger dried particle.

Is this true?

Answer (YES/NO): YES